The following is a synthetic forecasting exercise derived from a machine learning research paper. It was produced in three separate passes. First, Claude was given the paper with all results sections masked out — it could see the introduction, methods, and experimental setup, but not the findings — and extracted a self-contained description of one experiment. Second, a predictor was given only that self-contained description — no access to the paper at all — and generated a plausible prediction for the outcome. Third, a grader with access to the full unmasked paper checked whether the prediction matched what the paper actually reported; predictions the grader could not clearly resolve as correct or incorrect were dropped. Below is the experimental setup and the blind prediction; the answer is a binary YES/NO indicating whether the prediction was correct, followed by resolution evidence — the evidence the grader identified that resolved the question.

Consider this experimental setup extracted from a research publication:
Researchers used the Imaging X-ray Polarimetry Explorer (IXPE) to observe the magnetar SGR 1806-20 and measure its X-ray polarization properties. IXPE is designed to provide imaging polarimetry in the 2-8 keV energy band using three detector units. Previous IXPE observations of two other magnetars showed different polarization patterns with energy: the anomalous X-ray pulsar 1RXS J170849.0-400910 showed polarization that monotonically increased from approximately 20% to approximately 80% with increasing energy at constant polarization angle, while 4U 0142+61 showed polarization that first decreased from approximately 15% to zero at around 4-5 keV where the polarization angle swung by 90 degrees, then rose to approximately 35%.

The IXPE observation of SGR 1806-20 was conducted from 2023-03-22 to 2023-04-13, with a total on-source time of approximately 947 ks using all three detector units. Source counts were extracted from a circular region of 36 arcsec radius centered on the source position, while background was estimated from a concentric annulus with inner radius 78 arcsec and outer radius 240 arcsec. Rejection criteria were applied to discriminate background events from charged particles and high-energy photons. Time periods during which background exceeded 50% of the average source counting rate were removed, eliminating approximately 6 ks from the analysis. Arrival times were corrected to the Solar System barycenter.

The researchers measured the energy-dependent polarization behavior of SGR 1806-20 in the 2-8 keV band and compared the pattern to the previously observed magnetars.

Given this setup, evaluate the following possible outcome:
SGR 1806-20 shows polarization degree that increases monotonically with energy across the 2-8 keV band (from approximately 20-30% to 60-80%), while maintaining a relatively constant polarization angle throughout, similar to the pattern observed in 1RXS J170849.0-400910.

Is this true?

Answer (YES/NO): NO